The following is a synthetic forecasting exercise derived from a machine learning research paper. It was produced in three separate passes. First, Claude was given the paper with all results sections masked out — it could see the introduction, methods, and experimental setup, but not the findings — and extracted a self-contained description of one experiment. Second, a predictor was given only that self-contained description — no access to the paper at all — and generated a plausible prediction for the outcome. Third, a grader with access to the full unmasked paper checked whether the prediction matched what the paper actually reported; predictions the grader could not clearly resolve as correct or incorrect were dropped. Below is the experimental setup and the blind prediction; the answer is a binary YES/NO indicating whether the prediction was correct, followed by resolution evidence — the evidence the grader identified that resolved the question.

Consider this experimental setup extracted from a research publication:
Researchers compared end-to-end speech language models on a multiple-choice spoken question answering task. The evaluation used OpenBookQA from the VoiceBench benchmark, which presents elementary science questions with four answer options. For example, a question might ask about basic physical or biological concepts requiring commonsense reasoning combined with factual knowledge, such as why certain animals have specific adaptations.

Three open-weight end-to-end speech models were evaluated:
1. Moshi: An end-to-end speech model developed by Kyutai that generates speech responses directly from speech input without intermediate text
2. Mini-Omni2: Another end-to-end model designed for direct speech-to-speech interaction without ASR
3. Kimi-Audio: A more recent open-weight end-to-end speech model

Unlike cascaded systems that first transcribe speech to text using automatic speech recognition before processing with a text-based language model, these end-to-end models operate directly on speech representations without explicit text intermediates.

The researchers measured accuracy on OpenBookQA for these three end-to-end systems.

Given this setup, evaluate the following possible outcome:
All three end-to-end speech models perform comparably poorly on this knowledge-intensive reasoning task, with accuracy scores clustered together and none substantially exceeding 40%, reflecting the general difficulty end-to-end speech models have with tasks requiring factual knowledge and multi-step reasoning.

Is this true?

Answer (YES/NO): NO